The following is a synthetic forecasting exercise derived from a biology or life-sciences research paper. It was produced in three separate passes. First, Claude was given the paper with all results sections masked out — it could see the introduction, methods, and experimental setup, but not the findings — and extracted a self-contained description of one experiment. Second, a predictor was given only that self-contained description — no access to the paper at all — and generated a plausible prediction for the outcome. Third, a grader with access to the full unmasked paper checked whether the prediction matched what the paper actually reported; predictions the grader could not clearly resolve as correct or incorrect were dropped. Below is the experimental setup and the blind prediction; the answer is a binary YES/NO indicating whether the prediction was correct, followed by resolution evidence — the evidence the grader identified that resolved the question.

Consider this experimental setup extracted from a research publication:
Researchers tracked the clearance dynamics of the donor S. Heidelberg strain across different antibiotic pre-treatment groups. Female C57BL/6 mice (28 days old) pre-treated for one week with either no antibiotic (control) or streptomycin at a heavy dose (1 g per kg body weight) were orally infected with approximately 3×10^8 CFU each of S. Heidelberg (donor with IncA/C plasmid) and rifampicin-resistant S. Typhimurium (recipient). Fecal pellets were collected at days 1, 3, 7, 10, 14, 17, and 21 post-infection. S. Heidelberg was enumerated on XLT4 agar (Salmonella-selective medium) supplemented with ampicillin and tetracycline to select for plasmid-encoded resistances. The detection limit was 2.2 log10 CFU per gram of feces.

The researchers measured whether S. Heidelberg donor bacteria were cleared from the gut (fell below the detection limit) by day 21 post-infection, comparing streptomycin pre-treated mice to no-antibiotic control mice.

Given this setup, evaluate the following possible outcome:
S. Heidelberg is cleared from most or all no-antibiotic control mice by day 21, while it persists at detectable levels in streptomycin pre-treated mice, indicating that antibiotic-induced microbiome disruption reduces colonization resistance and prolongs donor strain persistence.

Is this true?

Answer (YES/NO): NO